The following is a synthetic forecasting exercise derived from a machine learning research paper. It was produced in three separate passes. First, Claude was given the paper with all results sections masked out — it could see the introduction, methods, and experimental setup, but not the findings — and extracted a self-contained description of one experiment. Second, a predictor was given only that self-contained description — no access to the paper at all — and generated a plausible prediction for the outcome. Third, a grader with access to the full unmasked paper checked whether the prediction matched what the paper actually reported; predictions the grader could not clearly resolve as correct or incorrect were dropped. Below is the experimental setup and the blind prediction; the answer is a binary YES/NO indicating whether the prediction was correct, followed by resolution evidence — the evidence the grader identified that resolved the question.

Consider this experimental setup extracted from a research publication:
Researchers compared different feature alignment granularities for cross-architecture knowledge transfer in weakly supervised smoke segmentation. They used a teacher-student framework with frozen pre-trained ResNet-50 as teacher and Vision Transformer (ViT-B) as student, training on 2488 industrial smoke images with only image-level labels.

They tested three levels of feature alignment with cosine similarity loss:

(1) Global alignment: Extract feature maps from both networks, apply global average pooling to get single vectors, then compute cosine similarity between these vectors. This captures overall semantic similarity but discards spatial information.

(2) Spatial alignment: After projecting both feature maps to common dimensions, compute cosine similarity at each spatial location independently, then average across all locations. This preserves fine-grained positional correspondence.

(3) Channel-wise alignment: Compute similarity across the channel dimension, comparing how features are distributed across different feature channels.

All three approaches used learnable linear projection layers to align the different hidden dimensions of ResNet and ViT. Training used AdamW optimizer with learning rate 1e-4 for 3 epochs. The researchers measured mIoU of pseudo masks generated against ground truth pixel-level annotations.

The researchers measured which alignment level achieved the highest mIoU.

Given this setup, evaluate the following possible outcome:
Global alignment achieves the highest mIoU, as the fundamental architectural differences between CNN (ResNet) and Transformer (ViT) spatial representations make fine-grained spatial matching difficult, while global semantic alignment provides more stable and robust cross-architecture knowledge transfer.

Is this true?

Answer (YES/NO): YES